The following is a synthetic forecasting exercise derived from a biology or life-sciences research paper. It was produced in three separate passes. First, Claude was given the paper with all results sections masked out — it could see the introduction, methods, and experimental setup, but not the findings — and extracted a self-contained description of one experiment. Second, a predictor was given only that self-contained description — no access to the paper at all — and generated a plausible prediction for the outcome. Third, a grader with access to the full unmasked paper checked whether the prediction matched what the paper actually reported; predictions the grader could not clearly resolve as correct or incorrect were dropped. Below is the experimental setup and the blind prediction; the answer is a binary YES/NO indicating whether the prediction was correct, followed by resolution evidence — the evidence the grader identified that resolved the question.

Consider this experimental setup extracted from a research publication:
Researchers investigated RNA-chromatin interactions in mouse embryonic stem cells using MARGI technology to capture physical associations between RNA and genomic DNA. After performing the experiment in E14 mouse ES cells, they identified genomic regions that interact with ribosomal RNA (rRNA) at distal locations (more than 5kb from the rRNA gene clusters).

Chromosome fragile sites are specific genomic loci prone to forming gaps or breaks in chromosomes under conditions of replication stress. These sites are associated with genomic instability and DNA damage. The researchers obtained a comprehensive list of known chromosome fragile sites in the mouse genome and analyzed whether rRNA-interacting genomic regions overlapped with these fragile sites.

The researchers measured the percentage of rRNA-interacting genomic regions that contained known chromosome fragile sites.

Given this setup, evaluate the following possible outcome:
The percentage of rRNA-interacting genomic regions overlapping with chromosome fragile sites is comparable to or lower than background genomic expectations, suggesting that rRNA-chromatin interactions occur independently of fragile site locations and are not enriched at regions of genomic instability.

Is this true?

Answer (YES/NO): NO